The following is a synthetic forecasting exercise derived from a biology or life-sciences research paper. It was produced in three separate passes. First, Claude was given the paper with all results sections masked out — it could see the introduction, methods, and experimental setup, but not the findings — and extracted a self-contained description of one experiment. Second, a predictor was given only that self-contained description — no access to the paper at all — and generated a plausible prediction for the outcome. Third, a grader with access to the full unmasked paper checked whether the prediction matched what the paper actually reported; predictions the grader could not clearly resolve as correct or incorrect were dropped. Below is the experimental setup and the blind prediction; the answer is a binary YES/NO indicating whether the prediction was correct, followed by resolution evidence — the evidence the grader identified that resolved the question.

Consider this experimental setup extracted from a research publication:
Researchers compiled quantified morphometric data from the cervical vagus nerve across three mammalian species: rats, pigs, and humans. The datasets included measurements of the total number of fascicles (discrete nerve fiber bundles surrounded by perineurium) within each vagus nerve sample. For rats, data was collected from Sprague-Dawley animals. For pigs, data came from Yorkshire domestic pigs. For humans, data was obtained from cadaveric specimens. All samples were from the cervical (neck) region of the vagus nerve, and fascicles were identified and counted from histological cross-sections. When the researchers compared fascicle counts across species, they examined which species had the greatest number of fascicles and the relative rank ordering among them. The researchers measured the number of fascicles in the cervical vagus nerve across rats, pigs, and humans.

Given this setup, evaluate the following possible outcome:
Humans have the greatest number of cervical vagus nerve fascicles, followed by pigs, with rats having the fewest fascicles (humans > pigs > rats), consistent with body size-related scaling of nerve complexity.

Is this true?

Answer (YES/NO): NO